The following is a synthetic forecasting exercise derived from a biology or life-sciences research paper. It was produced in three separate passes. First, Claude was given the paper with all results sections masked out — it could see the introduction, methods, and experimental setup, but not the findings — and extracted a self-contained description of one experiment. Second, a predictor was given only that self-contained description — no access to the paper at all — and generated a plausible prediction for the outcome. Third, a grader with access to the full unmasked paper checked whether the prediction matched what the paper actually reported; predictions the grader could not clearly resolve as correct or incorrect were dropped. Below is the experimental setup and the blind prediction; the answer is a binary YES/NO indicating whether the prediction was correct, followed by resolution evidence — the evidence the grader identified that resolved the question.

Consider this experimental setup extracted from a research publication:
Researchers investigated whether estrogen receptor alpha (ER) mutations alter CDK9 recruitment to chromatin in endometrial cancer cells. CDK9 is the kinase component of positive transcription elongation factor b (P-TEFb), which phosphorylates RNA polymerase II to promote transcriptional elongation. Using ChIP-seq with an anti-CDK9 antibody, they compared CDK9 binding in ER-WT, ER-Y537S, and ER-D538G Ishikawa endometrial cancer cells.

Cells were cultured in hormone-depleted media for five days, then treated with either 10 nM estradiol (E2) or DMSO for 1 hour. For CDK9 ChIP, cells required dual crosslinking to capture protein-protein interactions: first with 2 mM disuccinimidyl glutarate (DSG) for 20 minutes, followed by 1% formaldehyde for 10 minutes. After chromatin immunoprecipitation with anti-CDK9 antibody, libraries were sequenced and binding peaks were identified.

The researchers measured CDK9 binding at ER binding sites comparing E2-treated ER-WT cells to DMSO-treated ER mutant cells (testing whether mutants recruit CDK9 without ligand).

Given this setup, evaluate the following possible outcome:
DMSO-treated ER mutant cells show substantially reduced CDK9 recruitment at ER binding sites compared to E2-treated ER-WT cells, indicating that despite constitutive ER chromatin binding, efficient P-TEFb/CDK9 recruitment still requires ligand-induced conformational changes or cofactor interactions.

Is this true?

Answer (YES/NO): NO